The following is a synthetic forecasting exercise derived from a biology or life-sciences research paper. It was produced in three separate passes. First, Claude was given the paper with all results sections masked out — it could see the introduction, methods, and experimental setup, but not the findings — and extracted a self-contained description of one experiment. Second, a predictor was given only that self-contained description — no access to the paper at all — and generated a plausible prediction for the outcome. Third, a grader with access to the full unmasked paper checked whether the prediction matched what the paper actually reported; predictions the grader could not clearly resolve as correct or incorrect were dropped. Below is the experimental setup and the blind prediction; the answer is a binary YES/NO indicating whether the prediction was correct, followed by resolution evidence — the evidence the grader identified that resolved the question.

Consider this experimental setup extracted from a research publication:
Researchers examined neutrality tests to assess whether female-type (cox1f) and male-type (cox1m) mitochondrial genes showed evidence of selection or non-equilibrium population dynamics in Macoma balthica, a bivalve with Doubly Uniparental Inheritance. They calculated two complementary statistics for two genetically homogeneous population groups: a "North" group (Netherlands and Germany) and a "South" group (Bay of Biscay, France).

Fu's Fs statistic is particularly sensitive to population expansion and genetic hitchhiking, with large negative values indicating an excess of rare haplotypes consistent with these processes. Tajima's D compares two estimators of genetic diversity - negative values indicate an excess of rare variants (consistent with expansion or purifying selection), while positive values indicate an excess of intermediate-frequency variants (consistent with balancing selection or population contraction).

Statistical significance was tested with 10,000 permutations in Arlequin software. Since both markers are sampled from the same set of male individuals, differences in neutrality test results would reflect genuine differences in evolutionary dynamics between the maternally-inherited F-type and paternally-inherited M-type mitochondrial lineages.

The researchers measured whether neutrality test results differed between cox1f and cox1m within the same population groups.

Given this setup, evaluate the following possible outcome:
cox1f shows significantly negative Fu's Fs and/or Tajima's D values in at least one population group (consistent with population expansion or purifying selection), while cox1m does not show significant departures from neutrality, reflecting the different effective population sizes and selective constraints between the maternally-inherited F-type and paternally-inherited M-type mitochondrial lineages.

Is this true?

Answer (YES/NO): NO